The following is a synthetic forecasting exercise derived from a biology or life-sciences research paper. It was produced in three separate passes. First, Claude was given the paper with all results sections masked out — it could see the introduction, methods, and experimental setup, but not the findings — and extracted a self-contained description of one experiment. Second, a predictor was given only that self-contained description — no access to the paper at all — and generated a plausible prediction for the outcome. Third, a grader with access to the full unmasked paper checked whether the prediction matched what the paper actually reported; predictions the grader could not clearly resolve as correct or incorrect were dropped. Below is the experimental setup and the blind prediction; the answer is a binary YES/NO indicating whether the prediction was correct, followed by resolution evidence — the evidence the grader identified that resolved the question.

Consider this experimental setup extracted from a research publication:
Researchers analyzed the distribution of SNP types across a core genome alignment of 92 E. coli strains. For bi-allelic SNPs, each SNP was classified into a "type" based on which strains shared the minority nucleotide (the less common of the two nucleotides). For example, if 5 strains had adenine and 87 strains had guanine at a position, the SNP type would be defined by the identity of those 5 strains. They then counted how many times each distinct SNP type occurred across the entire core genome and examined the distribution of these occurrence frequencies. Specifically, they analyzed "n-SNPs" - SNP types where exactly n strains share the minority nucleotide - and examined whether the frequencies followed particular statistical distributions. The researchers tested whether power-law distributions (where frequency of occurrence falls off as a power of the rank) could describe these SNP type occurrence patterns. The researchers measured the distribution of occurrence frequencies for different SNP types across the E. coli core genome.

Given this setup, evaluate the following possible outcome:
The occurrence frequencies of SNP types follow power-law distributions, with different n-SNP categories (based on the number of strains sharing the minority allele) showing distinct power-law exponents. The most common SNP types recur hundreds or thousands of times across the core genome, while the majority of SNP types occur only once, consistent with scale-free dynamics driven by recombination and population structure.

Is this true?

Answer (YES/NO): YES